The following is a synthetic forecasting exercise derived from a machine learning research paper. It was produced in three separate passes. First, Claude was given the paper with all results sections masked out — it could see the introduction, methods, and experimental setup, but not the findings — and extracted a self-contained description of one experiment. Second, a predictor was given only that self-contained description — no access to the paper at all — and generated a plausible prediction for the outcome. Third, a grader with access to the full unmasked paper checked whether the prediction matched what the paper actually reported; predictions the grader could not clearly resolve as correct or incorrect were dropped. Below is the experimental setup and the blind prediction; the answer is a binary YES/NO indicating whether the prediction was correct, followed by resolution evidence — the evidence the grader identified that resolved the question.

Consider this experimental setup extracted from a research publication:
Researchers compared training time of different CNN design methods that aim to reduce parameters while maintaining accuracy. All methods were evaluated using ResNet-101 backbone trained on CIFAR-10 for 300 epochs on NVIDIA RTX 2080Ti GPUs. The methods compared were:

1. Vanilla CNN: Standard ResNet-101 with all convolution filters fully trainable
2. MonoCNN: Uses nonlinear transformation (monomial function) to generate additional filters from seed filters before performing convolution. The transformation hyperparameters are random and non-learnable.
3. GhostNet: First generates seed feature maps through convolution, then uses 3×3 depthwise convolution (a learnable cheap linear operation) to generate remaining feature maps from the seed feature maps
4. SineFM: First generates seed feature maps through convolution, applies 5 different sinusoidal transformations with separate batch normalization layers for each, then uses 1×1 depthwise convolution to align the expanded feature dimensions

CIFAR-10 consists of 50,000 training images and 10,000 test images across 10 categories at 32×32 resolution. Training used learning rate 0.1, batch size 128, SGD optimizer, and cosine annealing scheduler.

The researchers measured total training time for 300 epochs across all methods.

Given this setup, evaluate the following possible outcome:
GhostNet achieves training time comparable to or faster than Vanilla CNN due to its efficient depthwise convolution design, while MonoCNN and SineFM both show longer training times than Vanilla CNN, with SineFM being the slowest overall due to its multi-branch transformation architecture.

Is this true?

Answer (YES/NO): NO